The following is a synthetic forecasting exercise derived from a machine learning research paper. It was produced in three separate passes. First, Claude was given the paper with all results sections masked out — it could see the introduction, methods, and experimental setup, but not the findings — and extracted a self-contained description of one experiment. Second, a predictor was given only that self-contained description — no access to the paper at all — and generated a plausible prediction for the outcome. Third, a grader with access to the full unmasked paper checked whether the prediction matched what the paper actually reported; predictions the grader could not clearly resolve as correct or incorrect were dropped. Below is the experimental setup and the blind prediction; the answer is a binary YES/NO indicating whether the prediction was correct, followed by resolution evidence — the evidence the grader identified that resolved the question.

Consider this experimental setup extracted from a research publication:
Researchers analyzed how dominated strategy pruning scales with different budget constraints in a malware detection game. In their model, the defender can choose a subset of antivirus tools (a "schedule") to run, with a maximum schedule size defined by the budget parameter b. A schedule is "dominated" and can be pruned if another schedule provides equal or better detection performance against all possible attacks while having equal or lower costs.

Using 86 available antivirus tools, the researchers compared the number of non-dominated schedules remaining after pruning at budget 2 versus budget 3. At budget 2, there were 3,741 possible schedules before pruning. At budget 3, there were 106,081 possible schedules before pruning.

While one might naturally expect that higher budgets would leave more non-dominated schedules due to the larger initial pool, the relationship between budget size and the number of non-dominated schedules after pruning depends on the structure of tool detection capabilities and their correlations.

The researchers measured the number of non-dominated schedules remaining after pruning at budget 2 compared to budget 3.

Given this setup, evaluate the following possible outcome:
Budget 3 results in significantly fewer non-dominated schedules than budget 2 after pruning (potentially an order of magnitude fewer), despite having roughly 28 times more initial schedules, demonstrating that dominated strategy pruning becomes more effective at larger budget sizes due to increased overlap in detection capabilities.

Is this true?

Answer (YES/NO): NO